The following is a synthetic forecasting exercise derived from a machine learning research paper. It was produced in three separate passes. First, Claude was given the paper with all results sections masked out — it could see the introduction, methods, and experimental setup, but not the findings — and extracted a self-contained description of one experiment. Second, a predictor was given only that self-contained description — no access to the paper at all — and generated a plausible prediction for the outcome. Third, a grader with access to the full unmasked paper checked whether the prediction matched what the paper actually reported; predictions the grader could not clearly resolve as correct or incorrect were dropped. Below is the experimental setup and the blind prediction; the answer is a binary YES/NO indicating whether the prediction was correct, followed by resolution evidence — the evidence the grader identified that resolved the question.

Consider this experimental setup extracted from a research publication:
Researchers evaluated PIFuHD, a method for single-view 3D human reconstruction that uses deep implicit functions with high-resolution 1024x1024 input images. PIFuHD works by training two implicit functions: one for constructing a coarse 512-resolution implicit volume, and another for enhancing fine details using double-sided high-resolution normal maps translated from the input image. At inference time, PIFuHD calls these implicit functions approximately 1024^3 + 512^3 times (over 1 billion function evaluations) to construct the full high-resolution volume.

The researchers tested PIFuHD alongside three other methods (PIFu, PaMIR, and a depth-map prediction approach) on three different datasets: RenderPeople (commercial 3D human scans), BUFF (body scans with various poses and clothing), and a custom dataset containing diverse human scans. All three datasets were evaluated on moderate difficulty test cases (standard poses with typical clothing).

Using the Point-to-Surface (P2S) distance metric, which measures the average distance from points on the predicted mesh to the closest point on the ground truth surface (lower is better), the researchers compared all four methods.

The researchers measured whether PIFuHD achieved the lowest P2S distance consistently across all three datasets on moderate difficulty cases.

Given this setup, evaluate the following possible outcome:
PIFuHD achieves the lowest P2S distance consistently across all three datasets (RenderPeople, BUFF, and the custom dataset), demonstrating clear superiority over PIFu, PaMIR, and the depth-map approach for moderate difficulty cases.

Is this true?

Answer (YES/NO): YES